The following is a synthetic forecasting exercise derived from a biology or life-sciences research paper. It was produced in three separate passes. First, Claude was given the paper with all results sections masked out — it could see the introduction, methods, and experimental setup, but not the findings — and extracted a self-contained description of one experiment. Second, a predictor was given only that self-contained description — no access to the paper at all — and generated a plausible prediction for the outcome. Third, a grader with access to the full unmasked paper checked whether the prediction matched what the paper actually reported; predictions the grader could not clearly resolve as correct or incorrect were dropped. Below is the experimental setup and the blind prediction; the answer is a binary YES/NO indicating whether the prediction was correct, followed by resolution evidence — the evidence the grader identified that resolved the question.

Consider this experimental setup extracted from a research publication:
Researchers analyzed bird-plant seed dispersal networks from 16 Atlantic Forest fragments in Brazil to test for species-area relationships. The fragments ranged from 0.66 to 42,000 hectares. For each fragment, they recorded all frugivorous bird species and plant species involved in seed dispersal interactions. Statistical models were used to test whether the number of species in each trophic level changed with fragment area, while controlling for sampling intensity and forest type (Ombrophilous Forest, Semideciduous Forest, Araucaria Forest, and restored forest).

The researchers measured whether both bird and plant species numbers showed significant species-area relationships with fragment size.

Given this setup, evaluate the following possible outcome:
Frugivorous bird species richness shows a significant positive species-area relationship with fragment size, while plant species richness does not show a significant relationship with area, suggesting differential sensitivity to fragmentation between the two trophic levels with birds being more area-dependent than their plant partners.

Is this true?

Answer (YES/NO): NO